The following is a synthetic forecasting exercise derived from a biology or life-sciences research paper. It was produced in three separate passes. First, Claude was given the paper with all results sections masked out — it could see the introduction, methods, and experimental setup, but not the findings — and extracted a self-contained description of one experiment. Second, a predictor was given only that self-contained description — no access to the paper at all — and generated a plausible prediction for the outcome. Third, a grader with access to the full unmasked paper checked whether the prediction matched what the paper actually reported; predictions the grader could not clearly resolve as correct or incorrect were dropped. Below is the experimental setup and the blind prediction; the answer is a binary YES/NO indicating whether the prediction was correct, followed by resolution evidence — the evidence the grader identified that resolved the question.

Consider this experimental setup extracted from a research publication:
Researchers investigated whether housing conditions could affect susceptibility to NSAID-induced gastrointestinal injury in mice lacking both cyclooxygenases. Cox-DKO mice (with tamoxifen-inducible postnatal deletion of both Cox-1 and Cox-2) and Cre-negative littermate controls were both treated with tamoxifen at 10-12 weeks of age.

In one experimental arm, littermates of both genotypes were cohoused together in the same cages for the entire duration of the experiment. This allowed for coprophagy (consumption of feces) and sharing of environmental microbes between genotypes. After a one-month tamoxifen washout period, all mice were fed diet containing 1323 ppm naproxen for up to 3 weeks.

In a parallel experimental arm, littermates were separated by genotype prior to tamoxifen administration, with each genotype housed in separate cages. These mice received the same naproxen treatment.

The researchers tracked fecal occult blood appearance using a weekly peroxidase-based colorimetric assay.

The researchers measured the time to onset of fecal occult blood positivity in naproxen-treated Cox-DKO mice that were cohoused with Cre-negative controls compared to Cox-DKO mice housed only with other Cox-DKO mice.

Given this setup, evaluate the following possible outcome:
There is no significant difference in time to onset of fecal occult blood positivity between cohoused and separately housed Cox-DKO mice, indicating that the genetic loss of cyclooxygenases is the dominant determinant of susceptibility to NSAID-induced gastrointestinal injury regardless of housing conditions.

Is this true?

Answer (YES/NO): NO